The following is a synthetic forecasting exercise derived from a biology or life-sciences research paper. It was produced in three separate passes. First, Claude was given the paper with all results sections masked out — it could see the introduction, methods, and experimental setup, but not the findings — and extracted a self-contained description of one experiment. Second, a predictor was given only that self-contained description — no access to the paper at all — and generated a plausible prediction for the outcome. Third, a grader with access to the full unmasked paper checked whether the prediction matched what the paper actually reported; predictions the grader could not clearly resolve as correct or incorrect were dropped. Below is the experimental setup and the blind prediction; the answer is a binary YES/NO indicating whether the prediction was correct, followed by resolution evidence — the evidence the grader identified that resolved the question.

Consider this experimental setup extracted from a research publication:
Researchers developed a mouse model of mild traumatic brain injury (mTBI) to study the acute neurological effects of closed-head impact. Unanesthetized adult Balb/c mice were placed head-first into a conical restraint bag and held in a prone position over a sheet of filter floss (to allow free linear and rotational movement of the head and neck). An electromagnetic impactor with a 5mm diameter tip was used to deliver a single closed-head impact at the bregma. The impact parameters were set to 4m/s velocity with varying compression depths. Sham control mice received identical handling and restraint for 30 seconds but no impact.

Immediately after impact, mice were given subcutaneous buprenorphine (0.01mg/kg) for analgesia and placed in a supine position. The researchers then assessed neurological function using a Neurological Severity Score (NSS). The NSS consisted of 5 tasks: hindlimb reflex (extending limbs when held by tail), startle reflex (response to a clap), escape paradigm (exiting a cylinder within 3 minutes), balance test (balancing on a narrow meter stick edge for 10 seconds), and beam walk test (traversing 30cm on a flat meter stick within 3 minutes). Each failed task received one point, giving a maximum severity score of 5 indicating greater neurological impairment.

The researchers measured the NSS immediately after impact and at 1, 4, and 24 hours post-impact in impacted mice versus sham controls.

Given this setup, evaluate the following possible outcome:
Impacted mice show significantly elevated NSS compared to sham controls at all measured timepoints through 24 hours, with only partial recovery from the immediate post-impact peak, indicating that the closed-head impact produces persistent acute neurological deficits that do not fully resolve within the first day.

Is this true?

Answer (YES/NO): NO